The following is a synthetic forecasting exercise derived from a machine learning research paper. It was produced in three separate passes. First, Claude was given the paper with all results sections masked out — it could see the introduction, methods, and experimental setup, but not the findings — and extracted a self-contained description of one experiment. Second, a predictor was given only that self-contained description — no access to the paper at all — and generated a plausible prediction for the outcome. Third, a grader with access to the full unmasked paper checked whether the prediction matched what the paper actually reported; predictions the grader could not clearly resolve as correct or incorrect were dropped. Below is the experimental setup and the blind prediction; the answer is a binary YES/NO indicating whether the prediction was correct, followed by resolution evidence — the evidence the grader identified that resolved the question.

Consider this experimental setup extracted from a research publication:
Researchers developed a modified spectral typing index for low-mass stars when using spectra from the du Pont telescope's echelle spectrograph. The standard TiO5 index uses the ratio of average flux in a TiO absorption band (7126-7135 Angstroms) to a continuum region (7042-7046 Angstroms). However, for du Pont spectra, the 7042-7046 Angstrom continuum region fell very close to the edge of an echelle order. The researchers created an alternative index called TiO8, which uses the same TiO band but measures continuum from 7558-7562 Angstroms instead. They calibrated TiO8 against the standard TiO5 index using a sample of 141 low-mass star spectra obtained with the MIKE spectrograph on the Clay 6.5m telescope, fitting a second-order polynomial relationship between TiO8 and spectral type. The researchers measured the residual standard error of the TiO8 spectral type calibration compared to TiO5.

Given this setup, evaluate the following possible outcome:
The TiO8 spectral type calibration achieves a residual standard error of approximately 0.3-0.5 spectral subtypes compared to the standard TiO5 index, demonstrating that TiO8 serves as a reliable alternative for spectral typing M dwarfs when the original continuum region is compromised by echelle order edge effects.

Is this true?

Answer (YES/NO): NO